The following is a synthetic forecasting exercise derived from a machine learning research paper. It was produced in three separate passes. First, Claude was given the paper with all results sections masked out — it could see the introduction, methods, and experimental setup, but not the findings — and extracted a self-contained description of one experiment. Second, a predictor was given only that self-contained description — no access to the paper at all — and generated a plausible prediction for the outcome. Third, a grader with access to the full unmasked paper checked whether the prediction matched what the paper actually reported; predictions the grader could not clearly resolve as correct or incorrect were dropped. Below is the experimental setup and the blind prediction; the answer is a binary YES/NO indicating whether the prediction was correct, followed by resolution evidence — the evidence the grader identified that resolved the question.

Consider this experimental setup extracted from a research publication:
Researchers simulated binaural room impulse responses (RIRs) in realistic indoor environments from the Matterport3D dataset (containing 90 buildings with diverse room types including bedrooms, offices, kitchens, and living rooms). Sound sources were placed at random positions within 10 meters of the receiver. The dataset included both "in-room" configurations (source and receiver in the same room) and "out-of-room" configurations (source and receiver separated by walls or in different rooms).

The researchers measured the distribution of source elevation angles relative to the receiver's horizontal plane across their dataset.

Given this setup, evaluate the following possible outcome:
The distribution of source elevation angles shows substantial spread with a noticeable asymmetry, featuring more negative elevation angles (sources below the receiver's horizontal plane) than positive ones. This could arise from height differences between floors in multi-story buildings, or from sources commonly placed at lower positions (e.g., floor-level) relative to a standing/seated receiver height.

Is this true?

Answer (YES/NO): NO